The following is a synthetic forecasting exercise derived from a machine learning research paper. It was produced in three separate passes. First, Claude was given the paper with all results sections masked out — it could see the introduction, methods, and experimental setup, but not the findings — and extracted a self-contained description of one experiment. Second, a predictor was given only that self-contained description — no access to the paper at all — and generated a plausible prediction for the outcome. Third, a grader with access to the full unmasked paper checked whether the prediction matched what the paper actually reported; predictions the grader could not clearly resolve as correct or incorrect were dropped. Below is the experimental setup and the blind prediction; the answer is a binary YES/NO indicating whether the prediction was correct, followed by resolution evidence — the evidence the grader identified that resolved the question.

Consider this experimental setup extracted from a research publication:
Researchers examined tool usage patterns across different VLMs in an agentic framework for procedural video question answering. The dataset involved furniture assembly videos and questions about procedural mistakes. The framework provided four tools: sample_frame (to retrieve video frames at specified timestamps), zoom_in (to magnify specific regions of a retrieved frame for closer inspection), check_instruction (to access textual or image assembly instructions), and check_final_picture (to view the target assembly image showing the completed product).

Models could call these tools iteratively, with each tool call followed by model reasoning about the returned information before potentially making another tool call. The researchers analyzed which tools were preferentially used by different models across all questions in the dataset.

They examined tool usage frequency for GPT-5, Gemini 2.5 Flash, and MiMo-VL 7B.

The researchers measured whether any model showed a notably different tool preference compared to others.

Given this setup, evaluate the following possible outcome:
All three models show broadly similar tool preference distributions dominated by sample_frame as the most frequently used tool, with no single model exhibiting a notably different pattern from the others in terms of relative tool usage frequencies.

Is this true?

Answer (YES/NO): NO